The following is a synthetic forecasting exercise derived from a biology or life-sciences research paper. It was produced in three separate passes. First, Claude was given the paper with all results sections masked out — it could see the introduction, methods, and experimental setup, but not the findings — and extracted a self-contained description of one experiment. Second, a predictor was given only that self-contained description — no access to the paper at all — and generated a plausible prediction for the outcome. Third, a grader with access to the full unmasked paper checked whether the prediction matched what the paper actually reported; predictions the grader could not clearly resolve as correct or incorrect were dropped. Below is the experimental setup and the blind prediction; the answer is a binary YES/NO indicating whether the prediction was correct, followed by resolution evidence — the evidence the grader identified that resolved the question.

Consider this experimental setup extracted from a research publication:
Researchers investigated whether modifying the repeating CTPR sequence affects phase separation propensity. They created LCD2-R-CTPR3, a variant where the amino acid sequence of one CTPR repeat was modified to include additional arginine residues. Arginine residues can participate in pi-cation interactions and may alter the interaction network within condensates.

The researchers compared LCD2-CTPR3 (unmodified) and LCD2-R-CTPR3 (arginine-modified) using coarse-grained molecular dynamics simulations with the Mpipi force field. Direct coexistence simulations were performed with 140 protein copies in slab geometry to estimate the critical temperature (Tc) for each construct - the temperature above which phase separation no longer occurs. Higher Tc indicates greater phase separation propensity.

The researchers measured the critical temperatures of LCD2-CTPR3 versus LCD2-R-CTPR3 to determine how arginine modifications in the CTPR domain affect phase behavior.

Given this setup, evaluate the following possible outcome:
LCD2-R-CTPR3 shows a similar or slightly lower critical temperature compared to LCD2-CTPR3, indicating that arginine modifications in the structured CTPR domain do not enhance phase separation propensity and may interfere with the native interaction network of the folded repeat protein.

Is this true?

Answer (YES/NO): NO